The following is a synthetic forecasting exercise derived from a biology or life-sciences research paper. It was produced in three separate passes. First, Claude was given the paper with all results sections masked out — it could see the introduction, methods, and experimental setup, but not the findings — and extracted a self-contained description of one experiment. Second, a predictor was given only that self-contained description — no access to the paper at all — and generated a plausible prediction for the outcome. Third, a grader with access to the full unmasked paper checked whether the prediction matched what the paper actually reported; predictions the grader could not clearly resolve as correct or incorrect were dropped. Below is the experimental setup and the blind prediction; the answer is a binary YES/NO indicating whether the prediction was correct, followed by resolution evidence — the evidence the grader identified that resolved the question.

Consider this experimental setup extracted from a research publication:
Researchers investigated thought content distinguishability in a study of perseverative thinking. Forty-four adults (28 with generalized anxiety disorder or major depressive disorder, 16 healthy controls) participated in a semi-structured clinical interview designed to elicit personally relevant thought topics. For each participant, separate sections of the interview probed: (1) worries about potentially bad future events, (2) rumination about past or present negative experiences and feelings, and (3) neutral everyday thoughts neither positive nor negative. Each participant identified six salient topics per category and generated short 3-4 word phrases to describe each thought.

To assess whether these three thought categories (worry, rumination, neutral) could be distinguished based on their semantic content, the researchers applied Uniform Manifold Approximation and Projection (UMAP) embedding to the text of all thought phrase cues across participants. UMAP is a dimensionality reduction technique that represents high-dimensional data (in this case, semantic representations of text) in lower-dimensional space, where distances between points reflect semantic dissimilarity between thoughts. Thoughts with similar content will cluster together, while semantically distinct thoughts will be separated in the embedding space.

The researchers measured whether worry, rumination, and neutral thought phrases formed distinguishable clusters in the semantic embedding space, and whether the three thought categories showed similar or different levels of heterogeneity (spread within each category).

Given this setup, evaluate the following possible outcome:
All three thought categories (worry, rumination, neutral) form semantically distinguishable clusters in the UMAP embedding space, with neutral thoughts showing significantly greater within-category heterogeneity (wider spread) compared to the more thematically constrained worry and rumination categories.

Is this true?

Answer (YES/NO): NO